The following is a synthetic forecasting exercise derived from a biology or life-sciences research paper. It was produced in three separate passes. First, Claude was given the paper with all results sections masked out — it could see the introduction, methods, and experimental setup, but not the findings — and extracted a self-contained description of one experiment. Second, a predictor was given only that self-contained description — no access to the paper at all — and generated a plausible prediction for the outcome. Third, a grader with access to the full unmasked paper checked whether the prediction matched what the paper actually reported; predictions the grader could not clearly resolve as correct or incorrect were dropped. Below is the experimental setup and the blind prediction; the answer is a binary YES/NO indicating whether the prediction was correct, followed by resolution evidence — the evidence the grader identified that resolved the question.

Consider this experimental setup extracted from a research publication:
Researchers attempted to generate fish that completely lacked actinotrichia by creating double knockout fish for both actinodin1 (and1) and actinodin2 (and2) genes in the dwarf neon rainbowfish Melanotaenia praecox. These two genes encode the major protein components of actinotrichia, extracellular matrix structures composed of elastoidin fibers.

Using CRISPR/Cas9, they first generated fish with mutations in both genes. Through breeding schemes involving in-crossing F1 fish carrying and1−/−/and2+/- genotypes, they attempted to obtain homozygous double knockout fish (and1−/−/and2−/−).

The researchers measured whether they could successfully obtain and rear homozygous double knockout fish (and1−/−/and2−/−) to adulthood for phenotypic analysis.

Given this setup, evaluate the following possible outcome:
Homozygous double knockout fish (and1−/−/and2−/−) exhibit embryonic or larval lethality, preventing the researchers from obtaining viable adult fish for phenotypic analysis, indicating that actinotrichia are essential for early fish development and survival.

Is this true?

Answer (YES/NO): YES